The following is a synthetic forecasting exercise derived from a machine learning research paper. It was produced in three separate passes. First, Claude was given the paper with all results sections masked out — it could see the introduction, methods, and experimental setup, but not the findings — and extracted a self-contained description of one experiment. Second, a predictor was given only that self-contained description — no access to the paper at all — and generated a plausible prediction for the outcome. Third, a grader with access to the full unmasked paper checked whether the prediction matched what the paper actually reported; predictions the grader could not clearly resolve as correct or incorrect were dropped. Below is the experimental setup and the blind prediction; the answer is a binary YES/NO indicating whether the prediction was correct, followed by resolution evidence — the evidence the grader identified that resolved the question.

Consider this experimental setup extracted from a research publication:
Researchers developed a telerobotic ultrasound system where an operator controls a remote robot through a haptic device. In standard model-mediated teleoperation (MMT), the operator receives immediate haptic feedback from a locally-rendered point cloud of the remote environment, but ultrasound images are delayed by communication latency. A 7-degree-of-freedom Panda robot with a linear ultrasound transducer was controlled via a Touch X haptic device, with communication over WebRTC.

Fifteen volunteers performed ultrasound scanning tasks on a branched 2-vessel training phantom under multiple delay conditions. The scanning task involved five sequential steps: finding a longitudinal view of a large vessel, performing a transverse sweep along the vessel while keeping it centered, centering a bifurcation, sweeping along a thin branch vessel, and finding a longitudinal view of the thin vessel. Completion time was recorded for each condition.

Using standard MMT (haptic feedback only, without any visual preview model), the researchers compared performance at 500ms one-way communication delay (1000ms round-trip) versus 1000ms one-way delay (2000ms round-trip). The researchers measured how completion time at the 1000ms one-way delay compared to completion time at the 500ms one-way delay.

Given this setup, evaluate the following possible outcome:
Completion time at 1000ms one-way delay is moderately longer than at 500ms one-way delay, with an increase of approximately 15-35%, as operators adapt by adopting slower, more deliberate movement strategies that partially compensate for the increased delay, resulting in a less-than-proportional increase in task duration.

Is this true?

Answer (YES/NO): NO